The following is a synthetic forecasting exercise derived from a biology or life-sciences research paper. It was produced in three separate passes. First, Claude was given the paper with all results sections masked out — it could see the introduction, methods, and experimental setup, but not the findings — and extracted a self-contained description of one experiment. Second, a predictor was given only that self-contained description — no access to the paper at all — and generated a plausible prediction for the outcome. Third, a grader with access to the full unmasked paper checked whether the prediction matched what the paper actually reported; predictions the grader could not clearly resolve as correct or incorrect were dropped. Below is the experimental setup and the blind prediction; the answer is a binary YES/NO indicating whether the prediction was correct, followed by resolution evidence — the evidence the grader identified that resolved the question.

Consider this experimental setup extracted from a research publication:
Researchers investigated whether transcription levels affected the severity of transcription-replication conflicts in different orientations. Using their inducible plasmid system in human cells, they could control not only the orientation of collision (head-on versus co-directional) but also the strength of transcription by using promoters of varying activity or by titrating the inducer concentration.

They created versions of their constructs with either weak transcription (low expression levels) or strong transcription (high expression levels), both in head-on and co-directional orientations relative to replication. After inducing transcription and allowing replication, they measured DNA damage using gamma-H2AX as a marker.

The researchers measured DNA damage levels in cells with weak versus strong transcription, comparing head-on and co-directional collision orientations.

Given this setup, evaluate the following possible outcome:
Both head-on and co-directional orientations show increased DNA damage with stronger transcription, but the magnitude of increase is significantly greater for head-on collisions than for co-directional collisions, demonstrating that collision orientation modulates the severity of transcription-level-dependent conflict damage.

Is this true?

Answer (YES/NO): NO